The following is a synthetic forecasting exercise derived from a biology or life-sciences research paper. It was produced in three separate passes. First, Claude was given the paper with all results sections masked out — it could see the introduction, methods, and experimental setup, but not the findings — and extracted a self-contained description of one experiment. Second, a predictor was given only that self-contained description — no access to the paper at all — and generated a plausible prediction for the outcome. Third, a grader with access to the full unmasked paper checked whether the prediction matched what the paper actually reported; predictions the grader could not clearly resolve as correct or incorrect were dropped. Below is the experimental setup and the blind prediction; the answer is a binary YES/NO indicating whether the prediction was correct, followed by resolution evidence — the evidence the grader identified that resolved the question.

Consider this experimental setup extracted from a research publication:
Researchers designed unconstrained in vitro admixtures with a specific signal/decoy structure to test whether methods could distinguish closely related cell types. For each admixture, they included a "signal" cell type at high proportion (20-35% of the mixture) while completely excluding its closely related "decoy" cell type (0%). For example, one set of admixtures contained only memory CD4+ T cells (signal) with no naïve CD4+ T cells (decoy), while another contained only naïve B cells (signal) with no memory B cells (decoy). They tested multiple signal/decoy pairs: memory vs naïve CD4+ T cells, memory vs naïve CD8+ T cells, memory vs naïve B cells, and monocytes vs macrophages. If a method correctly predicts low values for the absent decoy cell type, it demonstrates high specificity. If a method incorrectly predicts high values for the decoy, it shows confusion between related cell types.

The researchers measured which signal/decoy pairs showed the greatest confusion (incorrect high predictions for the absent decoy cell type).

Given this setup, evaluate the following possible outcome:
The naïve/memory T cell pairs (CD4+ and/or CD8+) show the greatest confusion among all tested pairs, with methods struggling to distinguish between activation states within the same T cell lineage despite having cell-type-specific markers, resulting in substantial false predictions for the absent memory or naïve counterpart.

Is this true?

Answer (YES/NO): YES